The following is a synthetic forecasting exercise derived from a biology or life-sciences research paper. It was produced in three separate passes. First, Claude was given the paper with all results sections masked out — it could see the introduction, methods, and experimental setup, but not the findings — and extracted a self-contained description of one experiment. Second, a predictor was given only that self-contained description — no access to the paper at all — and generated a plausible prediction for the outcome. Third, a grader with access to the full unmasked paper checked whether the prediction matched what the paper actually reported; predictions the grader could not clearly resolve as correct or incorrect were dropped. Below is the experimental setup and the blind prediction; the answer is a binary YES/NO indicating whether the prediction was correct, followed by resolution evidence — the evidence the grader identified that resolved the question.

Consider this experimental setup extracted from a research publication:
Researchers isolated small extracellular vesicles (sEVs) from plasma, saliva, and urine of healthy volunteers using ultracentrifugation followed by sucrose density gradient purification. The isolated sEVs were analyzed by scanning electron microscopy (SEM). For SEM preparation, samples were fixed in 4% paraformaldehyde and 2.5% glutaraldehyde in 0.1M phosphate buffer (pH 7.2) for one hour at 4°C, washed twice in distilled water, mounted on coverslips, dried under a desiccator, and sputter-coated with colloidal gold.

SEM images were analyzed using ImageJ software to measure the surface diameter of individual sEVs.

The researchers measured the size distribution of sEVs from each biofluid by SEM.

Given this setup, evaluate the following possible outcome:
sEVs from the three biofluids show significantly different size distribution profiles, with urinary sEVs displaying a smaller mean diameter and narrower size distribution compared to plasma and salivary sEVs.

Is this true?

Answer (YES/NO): NO